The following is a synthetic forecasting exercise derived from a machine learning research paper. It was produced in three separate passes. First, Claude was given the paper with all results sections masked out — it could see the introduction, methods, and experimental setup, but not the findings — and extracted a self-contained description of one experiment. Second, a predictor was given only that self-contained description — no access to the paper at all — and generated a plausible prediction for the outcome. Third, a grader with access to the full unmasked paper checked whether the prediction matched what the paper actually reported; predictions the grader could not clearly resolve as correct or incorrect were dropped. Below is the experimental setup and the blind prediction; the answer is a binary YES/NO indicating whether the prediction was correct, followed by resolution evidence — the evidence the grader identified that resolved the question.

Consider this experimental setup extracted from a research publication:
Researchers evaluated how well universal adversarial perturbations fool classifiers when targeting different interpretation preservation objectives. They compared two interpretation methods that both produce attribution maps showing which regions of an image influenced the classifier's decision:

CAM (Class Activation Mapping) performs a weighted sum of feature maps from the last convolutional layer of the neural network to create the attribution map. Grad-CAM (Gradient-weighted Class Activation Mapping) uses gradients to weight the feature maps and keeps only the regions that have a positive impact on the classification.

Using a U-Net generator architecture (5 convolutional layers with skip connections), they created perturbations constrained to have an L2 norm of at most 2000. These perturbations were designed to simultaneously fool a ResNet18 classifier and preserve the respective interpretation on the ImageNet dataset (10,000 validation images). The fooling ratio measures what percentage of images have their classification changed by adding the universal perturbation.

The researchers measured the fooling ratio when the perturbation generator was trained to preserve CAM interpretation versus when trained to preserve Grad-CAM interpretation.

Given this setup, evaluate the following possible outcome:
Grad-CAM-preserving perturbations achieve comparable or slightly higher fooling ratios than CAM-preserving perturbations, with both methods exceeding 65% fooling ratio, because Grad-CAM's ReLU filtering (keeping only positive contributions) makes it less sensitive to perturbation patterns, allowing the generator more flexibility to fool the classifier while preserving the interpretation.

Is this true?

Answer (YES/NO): YES